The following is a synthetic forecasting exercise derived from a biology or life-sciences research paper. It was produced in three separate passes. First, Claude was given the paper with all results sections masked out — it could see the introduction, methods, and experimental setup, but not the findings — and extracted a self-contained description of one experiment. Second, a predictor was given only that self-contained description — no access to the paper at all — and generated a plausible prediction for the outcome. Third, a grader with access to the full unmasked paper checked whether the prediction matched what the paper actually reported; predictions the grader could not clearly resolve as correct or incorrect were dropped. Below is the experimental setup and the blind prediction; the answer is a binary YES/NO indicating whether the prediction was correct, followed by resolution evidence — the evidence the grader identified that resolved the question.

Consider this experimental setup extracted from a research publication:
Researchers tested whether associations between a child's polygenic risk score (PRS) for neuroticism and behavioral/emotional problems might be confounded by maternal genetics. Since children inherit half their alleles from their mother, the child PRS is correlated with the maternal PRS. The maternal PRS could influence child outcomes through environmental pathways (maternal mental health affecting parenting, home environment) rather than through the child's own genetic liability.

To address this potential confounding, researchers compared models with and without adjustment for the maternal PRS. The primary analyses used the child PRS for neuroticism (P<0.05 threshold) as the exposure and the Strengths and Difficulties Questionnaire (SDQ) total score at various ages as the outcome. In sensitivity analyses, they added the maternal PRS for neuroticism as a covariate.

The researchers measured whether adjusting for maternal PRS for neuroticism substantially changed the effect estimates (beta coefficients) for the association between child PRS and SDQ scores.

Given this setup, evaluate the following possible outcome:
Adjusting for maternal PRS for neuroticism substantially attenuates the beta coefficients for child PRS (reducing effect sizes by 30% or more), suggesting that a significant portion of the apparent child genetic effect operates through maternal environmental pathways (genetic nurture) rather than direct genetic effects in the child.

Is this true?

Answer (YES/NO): NO